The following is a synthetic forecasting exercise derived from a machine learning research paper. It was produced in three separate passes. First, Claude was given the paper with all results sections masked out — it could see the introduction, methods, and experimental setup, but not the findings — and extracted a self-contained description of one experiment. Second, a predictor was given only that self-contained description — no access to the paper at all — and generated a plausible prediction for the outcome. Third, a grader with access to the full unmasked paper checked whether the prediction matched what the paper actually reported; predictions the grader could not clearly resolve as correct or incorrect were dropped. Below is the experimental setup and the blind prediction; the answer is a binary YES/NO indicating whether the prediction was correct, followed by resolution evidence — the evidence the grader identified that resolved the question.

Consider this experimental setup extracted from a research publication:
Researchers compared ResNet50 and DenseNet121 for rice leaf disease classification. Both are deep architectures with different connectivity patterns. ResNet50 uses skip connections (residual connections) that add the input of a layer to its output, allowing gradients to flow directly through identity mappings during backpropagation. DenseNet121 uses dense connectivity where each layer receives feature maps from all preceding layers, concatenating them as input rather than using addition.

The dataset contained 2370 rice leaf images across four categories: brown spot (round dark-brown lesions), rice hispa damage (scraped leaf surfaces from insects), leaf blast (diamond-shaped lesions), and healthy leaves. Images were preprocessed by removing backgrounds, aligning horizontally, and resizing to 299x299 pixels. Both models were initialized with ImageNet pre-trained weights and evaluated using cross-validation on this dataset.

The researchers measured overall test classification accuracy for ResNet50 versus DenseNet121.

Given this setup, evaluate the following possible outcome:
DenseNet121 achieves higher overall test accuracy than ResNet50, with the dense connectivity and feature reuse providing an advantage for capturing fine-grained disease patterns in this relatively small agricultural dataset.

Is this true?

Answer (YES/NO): YES